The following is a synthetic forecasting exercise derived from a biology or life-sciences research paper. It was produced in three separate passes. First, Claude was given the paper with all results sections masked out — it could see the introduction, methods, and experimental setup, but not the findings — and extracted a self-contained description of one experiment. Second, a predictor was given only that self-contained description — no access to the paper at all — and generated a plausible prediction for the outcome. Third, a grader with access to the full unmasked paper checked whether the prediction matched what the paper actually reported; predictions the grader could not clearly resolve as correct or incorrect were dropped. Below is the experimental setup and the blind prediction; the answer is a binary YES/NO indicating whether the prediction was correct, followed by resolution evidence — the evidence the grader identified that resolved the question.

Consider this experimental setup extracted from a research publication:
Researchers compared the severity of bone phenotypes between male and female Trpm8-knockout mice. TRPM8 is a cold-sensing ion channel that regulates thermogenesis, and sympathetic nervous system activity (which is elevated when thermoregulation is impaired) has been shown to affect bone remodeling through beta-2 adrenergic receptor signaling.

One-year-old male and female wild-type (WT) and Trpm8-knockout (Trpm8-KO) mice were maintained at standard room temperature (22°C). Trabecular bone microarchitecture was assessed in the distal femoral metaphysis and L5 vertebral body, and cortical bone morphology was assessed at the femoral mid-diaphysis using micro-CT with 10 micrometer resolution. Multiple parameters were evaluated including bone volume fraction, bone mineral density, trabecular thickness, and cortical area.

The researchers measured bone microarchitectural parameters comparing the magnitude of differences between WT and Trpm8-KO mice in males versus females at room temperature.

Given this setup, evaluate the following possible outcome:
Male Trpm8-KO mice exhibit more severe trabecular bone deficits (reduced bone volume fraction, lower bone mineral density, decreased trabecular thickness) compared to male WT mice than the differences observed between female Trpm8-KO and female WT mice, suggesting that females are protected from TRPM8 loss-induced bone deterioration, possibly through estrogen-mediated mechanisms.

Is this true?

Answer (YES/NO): NO